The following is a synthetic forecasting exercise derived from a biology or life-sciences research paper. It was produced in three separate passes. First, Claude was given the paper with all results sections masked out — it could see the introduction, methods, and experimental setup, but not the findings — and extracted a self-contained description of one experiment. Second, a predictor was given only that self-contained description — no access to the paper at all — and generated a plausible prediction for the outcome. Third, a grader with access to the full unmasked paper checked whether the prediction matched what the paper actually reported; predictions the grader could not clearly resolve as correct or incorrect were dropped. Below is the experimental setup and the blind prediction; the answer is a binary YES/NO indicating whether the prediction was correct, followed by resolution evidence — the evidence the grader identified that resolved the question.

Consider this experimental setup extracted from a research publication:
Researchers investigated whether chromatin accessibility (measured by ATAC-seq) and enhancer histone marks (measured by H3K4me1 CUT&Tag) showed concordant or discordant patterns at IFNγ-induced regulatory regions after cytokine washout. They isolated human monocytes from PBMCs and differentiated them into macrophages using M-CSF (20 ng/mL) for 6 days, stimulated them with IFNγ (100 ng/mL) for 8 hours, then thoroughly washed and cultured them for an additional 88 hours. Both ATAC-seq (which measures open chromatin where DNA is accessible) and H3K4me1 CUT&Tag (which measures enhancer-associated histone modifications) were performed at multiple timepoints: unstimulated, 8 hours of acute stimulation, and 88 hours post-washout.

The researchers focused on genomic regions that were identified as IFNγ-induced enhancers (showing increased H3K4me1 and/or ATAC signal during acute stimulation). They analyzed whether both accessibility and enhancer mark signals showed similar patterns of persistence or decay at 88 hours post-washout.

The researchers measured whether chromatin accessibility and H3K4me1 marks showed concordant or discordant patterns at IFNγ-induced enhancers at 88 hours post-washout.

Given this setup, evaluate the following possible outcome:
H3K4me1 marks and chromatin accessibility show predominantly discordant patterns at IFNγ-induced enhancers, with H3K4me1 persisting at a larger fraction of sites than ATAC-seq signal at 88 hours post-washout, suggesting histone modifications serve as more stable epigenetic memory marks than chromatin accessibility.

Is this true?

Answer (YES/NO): NO